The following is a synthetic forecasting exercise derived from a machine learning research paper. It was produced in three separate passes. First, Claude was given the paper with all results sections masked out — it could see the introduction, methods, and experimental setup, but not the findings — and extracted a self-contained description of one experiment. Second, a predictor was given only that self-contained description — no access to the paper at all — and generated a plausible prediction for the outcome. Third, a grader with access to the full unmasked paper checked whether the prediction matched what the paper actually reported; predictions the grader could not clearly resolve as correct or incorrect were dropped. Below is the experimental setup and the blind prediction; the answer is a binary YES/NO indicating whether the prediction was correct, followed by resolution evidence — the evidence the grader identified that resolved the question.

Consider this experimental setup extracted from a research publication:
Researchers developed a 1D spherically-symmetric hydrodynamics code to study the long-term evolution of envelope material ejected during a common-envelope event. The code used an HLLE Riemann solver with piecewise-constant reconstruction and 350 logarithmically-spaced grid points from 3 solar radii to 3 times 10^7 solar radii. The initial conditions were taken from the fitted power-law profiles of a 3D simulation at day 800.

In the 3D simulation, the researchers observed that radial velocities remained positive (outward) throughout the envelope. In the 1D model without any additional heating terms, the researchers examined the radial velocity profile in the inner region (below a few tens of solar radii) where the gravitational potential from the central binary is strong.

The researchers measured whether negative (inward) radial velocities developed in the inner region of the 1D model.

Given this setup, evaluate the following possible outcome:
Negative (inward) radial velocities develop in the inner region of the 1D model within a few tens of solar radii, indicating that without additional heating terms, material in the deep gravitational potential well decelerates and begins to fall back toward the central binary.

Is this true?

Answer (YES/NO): YES